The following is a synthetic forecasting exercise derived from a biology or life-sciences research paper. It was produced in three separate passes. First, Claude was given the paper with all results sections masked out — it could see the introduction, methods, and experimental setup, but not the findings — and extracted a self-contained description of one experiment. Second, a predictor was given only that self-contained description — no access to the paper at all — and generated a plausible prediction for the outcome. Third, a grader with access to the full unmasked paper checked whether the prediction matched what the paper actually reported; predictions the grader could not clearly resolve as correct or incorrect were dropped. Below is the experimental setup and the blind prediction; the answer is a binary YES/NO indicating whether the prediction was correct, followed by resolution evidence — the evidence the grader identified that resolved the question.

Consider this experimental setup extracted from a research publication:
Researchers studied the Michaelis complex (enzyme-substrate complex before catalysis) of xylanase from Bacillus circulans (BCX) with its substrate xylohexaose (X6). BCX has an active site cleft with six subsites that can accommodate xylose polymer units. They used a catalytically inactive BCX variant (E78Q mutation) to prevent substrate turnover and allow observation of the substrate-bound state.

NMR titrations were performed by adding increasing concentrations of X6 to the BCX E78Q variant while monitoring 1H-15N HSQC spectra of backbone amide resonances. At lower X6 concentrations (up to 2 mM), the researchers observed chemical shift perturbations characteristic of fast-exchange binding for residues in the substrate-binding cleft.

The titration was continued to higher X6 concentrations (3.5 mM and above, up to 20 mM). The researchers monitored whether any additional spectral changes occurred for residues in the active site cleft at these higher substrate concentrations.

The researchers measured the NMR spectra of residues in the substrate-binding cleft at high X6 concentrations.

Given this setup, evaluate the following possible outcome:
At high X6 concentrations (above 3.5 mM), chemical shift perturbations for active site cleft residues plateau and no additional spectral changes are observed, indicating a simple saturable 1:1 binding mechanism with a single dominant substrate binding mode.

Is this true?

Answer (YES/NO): NO